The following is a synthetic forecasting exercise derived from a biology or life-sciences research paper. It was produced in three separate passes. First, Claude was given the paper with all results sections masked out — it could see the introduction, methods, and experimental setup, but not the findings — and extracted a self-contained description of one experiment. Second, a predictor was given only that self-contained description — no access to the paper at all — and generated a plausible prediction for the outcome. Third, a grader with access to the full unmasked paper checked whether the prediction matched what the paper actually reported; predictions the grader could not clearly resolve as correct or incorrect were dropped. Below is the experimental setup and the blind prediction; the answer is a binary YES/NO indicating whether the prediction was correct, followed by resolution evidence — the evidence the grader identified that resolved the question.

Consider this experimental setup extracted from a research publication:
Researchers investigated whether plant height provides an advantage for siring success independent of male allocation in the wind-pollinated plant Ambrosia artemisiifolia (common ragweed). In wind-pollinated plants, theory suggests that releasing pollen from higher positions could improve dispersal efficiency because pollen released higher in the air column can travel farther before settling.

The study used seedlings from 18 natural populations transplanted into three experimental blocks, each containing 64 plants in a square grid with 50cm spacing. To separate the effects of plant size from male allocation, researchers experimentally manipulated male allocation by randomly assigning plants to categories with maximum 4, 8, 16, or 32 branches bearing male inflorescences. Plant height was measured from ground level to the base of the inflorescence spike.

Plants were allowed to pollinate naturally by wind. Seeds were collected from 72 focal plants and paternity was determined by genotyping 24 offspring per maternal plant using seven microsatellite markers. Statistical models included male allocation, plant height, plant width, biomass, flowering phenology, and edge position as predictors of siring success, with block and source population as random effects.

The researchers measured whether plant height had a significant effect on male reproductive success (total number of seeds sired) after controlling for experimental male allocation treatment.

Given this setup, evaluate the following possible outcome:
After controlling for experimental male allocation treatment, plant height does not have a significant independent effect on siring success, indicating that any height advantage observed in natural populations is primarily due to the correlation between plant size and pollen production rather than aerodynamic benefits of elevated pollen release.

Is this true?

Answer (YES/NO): YES